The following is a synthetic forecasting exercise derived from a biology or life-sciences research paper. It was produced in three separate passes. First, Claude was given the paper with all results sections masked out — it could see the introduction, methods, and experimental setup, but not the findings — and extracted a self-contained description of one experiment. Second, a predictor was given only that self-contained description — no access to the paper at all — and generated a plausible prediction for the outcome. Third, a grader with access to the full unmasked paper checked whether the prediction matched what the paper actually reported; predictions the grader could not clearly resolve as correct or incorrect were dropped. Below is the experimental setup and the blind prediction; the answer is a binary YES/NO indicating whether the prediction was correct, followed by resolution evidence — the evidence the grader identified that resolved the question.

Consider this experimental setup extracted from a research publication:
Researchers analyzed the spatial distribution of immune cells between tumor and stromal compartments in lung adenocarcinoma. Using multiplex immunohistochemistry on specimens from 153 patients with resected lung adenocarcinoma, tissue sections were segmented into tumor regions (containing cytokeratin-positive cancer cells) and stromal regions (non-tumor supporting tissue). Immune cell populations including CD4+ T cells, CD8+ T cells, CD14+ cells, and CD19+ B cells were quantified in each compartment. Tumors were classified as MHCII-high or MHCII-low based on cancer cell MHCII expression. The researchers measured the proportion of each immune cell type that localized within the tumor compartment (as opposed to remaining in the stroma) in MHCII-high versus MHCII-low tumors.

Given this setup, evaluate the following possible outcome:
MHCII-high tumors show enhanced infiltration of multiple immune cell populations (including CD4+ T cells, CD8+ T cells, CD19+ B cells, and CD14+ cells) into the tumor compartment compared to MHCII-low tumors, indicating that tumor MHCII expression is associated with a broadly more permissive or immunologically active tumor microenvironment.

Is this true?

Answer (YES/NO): NO